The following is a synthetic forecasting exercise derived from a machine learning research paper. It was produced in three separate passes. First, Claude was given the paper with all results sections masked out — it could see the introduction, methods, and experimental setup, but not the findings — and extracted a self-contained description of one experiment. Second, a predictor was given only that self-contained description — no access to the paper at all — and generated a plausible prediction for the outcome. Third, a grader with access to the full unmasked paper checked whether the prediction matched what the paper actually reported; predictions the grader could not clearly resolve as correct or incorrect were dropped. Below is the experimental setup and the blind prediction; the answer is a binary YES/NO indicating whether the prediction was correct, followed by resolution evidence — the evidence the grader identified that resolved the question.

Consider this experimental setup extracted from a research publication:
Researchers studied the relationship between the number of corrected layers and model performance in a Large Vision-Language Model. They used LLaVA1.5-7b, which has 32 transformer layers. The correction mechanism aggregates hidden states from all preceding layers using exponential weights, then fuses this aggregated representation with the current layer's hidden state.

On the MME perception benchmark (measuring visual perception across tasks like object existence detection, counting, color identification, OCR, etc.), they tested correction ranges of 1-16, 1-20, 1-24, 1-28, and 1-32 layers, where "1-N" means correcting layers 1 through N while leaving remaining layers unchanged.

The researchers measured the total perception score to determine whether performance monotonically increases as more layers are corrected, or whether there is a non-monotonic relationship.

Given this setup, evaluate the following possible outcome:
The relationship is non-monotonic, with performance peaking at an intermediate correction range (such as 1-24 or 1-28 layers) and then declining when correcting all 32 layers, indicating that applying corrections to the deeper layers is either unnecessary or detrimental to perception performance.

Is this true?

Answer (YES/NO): NO